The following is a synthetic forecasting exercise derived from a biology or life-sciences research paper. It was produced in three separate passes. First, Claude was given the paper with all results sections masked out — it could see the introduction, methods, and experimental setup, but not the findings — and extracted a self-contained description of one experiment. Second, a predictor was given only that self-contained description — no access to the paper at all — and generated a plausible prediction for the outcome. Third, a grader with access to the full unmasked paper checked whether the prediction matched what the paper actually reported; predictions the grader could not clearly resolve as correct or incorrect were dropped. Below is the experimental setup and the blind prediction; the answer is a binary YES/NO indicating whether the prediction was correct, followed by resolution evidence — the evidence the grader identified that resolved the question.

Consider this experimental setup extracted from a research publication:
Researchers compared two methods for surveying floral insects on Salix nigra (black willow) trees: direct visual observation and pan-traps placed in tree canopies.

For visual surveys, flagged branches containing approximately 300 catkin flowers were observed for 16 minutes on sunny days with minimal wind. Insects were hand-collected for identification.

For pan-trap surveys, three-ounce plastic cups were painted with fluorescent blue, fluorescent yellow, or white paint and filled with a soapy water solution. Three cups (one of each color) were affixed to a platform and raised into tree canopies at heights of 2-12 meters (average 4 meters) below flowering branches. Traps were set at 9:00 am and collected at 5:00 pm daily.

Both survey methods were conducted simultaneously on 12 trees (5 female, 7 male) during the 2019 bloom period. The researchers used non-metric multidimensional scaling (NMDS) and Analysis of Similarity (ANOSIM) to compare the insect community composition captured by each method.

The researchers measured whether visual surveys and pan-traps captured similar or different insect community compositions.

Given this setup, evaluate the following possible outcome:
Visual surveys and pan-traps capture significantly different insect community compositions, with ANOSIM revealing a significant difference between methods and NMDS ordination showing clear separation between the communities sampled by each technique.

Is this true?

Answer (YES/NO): YES